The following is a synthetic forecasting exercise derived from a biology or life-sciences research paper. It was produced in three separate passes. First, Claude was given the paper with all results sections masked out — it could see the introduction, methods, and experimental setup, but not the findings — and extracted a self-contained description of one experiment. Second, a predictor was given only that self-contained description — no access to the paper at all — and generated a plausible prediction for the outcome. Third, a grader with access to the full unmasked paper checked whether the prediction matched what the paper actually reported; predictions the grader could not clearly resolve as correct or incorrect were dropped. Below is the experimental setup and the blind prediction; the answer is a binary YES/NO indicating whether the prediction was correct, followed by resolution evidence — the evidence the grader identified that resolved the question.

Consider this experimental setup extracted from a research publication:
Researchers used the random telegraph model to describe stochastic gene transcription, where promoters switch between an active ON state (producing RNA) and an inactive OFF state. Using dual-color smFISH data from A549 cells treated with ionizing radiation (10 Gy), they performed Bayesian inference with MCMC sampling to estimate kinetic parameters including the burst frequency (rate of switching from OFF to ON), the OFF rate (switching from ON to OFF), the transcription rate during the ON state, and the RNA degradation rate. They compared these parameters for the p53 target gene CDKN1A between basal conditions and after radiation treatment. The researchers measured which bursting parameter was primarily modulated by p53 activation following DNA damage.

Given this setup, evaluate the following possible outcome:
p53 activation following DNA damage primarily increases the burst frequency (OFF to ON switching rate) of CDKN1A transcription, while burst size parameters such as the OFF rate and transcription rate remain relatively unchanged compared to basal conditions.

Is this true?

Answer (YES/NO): NO